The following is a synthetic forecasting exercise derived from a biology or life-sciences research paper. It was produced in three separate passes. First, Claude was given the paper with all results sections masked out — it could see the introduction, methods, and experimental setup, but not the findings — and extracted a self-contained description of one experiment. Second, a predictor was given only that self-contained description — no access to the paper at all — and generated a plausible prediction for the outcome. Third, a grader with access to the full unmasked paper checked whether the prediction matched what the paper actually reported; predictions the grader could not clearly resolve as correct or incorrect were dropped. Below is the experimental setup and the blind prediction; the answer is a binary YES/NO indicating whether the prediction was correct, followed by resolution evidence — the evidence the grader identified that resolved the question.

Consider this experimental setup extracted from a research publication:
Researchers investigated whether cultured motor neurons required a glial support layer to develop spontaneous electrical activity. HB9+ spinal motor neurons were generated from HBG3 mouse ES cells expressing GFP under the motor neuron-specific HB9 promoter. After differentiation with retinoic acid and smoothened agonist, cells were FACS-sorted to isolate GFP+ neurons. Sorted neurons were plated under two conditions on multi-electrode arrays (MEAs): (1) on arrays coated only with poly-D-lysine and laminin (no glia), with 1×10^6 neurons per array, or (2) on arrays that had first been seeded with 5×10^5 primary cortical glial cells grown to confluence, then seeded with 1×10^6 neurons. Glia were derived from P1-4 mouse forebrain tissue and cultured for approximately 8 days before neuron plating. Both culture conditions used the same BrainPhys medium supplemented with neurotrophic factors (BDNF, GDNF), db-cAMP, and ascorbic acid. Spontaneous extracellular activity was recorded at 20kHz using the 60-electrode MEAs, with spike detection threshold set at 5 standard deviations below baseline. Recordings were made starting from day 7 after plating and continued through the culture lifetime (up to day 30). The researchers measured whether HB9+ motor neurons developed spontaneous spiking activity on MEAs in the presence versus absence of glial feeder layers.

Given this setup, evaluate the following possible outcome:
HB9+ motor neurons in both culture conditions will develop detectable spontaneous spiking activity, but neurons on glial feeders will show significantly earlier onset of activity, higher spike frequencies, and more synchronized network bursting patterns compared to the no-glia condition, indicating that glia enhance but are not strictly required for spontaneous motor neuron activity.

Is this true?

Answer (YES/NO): NO